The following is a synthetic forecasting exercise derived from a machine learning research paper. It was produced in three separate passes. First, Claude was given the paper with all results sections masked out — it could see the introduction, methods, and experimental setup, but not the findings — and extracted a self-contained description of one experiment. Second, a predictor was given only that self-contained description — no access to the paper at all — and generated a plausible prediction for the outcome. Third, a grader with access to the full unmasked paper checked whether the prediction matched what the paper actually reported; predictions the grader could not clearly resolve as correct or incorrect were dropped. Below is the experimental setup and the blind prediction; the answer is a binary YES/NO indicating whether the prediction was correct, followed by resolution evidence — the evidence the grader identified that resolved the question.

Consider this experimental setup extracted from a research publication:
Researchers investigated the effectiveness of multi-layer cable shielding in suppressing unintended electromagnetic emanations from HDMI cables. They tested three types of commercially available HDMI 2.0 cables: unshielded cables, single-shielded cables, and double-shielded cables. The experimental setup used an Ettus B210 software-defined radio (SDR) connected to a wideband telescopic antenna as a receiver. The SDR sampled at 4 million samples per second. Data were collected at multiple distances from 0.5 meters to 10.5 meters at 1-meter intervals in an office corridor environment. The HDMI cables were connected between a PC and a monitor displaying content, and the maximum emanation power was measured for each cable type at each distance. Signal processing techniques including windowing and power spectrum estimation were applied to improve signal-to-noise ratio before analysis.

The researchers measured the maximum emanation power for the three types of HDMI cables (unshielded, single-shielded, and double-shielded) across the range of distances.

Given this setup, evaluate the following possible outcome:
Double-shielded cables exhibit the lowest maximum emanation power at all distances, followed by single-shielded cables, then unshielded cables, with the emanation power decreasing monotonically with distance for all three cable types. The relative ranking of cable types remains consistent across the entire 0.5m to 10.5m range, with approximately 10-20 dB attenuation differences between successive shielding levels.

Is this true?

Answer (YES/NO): NO